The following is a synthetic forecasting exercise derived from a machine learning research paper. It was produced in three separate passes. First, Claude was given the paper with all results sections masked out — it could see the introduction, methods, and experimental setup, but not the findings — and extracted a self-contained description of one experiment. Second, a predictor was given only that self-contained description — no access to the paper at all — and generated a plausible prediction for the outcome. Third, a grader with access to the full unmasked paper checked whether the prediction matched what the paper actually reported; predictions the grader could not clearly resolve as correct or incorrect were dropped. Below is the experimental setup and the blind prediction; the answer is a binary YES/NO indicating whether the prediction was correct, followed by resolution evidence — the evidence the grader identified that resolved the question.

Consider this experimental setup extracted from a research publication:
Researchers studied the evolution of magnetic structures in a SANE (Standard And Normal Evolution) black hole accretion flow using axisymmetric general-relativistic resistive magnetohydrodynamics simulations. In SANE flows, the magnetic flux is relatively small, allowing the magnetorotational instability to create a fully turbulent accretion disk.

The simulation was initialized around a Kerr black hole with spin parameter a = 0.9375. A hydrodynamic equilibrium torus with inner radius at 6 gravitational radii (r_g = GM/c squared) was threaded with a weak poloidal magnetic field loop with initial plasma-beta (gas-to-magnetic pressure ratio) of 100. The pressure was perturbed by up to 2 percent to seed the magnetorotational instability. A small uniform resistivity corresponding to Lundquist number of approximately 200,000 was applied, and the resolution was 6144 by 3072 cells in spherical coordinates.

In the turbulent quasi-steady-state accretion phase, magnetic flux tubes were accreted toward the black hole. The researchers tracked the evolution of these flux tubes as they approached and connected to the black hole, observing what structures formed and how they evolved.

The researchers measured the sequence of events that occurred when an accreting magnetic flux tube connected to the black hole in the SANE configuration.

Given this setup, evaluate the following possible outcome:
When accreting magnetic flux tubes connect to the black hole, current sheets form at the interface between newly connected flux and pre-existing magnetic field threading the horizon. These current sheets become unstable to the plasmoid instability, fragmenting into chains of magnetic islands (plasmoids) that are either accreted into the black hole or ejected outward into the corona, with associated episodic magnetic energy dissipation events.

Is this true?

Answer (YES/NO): YES